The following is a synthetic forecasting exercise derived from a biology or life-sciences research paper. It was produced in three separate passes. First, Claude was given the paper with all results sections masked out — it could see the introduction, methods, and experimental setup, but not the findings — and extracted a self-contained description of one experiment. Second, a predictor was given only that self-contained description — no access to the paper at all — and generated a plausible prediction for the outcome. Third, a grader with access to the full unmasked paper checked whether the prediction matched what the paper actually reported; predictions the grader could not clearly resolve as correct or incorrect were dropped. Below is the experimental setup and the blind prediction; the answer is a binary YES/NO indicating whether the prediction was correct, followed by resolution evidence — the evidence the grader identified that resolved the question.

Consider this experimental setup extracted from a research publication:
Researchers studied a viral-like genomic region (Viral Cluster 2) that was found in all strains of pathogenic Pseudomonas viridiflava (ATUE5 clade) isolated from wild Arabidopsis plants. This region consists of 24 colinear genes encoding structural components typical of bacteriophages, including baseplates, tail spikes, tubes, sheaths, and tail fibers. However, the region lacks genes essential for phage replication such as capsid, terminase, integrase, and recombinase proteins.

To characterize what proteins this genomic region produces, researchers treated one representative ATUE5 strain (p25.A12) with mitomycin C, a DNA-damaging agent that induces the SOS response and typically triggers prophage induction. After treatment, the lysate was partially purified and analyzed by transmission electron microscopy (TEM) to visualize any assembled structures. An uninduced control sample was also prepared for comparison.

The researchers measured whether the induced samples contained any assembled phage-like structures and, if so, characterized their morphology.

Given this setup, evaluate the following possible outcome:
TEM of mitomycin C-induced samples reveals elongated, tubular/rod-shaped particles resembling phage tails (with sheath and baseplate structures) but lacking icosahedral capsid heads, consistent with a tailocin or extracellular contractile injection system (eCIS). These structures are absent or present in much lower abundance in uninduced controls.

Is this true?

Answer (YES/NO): YES